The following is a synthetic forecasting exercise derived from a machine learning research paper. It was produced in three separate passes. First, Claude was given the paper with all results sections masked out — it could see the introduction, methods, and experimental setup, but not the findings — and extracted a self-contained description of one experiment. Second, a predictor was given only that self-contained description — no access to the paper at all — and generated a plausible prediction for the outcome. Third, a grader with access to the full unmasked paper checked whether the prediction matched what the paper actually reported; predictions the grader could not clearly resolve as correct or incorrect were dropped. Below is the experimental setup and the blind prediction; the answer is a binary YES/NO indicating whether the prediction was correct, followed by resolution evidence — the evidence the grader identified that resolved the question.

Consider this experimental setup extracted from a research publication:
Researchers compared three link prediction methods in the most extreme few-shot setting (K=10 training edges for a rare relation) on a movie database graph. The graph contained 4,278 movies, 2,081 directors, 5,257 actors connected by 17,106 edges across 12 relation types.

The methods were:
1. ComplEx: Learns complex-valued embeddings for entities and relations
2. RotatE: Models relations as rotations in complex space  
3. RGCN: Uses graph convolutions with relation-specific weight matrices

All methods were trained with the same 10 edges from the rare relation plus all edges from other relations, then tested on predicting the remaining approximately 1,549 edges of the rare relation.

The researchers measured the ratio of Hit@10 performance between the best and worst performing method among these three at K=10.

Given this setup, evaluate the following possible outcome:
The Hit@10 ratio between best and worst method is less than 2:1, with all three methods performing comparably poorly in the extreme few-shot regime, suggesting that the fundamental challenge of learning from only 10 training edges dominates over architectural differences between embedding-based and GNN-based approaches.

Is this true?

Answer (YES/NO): NO